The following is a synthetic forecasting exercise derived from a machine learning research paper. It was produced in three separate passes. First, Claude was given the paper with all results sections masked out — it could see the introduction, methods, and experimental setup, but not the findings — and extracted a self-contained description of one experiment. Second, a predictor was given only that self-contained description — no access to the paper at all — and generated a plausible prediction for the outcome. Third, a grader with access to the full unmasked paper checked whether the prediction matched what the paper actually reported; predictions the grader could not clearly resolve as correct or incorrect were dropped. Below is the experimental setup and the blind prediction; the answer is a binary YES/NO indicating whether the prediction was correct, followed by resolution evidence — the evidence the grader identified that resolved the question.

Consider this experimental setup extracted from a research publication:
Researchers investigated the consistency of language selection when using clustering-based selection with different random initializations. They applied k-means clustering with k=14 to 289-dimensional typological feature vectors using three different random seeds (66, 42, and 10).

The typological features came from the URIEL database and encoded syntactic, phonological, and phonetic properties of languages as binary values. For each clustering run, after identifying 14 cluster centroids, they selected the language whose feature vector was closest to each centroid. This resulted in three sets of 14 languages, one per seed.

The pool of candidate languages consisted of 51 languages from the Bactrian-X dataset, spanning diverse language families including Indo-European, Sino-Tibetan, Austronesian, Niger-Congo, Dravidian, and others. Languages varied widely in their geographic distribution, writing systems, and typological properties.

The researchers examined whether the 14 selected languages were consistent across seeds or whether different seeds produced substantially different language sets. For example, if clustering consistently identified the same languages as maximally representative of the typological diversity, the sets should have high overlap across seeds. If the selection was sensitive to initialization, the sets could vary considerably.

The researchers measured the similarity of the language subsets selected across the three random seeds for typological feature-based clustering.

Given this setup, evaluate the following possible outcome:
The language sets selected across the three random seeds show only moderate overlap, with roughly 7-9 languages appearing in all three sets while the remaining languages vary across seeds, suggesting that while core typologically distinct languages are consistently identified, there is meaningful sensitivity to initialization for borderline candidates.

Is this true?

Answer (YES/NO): YES